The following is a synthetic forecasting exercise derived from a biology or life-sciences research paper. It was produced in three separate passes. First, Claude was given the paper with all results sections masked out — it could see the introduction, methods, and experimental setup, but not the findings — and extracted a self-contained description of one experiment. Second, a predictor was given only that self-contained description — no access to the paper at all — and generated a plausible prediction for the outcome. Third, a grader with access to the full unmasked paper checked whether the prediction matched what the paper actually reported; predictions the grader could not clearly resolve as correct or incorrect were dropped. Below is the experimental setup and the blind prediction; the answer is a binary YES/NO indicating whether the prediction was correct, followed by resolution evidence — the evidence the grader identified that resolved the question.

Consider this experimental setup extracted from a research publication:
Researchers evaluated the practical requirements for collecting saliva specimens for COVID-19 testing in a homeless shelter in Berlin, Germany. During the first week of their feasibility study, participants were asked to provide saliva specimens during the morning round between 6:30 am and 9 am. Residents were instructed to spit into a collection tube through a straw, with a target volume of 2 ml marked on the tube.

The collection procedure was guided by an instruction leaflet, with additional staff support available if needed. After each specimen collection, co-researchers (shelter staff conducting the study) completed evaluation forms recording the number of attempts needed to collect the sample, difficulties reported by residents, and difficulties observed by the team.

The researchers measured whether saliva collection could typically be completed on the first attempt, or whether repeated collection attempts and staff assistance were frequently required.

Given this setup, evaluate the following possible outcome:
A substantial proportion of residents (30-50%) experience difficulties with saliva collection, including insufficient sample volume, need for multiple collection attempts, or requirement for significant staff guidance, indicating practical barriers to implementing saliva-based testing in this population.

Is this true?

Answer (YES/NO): YES